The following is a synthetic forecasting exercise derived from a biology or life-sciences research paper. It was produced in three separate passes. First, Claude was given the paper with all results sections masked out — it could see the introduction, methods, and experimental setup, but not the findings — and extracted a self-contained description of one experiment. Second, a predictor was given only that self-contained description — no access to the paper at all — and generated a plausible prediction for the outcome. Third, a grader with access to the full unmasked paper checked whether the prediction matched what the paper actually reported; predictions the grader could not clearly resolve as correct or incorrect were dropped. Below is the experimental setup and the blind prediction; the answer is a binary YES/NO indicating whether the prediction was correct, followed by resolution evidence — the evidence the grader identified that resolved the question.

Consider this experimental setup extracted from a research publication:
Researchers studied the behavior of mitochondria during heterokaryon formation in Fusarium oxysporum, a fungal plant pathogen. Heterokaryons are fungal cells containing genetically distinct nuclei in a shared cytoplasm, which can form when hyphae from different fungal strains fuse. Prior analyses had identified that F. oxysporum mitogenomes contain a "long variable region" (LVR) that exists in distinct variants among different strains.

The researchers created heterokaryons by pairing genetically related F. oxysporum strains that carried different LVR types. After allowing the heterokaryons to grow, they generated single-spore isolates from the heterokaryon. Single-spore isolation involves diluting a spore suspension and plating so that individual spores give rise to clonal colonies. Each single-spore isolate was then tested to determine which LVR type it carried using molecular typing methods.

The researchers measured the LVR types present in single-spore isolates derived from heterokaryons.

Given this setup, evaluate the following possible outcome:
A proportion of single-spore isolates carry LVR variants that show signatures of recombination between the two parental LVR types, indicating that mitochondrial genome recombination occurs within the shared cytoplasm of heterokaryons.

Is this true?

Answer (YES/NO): NO